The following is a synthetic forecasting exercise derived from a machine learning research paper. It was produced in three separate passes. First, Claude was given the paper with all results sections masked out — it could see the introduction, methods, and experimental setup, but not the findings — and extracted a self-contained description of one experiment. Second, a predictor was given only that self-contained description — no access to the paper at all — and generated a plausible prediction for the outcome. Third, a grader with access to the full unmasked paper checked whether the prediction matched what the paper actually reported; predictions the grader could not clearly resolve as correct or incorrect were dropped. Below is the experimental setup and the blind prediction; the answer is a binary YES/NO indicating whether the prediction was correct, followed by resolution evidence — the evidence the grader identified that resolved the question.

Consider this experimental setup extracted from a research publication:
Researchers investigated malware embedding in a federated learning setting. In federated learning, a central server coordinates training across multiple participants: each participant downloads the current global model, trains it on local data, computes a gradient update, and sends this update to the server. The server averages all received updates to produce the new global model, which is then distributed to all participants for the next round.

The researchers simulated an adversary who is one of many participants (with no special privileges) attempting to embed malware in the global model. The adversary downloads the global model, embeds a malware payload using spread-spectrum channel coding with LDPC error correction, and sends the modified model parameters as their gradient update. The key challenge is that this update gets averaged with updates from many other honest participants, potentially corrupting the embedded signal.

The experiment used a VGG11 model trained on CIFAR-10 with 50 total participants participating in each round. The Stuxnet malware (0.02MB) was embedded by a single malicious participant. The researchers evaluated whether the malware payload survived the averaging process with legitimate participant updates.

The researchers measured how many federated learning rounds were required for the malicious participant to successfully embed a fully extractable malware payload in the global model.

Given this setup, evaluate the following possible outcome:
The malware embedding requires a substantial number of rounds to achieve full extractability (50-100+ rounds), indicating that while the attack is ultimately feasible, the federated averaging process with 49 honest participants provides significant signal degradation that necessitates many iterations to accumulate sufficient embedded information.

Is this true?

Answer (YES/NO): NO